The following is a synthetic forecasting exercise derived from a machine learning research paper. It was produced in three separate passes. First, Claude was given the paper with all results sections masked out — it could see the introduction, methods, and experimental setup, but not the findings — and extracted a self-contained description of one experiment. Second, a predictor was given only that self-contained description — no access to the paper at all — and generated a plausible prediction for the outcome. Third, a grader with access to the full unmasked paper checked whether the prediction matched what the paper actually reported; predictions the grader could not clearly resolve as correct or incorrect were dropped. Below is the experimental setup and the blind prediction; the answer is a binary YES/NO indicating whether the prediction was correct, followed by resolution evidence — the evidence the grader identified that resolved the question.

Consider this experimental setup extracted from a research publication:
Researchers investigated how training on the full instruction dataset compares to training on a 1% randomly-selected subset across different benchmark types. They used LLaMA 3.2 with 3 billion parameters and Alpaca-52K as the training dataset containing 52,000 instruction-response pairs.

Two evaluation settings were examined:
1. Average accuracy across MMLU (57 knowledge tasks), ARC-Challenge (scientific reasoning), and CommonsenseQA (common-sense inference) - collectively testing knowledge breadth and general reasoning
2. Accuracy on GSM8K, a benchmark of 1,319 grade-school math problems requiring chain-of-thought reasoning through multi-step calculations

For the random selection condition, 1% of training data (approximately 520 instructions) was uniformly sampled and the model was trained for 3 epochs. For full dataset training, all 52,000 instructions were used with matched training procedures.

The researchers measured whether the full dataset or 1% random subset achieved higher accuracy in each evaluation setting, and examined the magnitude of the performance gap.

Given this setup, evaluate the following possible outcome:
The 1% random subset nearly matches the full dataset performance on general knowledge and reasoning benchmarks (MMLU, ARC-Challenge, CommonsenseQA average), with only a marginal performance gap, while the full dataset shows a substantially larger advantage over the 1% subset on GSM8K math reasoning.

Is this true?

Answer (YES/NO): YES